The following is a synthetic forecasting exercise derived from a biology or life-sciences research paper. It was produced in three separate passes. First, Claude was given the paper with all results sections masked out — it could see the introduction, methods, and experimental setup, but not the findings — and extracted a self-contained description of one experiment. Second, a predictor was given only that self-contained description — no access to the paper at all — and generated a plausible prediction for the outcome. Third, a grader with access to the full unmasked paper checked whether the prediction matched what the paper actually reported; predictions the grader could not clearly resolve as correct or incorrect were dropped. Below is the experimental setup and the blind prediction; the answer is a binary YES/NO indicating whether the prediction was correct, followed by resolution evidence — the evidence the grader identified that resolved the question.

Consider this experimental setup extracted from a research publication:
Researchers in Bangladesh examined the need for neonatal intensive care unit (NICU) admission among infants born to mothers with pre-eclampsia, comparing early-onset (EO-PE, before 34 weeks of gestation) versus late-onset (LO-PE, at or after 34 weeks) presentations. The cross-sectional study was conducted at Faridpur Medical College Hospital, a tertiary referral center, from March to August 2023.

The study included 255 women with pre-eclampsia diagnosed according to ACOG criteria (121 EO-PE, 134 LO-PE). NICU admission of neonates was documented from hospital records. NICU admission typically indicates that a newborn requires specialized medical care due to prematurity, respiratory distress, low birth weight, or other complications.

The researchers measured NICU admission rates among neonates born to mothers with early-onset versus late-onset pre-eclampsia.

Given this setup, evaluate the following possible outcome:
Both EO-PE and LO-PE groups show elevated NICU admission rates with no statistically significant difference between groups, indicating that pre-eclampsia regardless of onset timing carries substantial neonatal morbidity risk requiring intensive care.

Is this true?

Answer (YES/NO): NO